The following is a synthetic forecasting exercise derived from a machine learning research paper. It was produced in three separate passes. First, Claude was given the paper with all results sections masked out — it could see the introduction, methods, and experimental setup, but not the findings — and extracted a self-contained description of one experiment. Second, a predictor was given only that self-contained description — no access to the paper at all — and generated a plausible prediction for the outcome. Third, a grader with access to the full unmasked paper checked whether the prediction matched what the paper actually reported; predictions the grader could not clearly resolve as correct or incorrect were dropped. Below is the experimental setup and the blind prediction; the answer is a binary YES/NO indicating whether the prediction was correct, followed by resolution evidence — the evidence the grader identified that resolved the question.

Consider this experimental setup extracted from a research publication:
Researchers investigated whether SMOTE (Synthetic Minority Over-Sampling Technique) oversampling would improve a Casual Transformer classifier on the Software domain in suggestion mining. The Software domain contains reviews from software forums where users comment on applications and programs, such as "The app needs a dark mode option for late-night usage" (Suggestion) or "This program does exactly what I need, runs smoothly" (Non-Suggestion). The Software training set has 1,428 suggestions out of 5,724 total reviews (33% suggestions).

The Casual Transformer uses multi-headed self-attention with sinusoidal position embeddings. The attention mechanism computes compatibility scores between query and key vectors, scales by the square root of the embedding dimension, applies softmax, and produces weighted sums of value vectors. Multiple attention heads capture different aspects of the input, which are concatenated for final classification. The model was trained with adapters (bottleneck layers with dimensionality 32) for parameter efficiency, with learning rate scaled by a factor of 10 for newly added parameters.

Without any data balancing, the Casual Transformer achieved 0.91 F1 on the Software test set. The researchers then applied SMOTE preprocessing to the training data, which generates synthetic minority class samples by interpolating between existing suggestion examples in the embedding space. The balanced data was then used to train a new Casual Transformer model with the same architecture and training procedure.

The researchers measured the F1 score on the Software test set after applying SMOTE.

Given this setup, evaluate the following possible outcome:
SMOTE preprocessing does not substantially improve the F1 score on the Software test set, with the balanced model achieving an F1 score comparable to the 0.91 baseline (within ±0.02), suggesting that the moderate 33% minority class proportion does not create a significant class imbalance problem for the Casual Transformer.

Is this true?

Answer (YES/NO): NO